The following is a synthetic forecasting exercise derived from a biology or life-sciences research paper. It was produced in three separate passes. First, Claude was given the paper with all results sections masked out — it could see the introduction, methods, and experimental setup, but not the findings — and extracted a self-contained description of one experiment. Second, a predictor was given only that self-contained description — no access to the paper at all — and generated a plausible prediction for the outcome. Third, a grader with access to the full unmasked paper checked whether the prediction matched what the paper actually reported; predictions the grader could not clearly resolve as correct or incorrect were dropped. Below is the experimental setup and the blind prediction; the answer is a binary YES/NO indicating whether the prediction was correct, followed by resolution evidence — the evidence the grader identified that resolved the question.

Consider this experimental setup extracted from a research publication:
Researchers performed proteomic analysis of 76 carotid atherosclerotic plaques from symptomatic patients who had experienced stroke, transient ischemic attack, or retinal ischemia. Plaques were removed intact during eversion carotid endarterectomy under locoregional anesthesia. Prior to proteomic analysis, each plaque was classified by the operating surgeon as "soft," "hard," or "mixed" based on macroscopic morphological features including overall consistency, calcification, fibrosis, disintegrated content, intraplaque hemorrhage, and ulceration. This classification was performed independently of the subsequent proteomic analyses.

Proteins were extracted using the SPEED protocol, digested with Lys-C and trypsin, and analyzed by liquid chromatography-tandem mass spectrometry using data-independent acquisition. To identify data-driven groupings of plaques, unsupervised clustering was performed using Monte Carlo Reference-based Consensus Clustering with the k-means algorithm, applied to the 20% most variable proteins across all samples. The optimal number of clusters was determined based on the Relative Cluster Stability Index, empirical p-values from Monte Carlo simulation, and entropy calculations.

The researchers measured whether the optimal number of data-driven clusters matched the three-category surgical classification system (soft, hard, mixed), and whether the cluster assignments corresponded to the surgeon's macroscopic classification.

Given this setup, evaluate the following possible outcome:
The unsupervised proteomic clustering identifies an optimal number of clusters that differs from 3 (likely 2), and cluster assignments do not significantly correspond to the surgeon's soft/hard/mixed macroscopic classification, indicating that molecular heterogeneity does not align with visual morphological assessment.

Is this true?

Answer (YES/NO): NO